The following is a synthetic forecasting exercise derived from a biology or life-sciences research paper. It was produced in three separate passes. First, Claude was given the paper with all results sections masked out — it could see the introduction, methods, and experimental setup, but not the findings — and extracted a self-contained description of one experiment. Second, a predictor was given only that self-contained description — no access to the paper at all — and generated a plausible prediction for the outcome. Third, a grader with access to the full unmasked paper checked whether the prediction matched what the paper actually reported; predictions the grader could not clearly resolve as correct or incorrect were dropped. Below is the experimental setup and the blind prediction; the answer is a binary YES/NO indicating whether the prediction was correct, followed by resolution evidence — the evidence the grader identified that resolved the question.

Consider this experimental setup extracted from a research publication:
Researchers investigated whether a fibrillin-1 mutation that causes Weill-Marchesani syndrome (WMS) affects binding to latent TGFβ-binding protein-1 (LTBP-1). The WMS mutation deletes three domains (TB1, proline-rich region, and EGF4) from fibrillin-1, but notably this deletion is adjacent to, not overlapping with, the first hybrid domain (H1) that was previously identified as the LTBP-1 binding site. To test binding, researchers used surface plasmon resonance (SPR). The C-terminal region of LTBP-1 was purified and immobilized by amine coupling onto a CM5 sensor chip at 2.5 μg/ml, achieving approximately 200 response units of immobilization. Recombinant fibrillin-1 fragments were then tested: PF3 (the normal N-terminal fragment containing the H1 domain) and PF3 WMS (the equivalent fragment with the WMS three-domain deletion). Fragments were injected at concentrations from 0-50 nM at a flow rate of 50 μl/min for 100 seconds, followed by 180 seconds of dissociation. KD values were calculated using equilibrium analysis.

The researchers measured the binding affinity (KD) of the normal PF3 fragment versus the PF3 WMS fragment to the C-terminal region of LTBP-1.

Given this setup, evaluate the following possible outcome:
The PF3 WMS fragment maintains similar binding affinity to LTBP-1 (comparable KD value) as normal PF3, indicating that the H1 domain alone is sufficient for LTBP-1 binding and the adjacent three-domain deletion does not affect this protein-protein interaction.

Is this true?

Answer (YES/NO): NO